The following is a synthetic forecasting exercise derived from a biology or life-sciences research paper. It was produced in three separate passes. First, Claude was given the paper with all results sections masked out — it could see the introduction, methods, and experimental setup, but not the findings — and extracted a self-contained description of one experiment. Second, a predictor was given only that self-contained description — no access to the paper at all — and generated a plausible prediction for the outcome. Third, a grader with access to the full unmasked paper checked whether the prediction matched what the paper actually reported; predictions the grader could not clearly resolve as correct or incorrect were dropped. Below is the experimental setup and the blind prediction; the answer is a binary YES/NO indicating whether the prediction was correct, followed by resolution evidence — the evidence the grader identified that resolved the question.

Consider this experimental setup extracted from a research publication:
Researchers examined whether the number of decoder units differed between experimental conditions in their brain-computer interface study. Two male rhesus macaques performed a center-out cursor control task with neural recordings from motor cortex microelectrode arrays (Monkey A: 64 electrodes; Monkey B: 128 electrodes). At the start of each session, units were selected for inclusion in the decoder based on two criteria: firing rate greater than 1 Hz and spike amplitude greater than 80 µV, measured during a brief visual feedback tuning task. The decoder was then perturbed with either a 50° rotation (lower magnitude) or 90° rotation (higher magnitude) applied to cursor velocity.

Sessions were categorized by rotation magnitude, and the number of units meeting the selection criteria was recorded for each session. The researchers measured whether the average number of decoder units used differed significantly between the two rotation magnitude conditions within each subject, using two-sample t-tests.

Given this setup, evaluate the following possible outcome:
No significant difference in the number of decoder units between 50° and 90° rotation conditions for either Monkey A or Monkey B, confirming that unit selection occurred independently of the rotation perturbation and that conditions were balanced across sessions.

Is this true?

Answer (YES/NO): YES